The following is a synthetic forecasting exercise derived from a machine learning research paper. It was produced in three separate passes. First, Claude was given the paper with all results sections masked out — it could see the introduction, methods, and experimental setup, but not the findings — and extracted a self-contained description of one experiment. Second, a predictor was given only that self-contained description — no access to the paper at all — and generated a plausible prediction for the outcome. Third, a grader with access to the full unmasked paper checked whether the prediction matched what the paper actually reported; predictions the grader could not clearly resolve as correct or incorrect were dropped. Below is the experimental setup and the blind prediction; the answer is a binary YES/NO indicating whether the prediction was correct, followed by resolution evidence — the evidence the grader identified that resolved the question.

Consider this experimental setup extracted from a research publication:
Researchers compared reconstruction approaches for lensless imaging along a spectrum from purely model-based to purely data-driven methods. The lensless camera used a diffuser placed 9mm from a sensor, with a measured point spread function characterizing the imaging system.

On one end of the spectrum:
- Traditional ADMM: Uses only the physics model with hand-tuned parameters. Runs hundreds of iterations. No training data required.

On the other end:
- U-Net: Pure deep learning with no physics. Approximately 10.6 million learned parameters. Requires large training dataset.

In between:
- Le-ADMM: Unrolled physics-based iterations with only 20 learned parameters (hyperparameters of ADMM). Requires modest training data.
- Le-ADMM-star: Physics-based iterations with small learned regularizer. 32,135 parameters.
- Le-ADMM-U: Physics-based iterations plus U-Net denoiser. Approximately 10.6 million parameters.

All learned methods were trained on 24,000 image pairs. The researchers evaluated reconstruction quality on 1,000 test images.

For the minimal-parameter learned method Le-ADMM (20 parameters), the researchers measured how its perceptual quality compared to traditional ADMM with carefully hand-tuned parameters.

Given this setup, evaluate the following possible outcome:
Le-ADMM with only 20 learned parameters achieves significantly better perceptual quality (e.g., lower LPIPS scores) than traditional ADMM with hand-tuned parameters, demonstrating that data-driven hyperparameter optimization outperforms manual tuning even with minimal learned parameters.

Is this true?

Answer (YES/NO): YES